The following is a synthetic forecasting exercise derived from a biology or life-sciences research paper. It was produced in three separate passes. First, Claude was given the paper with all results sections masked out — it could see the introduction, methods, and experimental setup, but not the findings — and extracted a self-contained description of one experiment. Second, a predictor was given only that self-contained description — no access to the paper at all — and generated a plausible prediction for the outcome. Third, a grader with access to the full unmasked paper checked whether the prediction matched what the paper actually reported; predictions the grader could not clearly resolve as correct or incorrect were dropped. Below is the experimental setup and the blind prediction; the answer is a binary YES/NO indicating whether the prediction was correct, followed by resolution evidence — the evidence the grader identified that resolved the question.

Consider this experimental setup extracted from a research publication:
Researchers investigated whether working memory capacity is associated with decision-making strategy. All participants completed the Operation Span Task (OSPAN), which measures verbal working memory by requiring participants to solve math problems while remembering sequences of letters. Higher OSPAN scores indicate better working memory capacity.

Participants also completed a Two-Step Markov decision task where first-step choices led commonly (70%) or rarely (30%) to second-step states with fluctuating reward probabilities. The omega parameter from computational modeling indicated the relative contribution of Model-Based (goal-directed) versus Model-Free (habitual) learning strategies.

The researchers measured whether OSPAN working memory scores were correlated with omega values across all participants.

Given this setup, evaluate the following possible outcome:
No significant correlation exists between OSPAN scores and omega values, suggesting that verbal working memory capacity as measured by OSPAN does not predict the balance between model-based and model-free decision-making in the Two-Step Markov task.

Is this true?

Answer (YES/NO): YES